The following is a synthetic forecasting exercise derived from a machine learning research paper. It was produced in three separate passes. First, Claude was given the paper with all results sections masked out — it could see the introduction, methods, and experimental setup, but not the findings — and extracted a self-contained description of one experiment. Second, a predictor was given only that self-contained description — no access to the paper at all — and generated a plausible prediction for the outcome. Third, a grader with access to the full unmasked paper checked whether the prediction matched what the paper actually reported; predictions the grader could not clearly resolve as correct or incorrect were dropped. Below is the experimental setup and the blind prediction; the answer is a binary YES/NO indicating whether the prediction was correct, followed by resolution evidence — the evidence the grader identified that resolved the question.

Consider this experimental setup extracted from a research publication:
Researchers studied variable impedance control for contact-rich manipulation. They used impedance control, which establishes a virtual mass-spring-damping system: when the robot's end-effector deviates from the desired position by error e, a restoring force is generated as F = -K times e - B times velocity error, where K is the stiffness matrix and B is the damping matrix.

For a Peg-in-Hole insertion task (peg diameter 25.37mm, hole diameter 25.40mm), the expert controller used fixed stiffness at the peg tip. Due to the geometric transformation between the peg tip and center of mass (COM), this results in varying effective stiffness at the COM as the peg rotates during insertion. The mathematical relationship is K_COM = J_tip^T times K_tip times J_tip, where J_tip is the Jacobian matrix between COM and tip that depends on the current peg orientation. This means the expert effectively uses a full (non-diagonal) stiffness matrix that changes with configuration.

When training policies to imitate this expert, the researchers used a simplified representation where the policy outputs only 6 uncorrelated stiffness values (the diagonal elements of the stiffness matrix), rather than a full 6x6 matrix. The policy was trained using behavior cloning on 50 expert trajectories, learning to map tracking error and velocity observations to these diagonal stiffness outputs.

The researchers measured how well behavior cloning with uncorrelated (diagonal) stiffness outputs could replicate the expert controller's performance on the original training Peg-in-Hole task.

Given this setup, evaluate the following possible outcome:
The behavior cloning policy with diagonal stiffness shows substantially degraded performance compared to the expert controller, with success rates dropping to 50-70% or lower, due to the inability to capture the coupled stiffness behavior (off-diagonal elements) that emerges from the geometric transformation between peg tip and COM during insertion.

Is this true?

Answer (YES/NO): NO